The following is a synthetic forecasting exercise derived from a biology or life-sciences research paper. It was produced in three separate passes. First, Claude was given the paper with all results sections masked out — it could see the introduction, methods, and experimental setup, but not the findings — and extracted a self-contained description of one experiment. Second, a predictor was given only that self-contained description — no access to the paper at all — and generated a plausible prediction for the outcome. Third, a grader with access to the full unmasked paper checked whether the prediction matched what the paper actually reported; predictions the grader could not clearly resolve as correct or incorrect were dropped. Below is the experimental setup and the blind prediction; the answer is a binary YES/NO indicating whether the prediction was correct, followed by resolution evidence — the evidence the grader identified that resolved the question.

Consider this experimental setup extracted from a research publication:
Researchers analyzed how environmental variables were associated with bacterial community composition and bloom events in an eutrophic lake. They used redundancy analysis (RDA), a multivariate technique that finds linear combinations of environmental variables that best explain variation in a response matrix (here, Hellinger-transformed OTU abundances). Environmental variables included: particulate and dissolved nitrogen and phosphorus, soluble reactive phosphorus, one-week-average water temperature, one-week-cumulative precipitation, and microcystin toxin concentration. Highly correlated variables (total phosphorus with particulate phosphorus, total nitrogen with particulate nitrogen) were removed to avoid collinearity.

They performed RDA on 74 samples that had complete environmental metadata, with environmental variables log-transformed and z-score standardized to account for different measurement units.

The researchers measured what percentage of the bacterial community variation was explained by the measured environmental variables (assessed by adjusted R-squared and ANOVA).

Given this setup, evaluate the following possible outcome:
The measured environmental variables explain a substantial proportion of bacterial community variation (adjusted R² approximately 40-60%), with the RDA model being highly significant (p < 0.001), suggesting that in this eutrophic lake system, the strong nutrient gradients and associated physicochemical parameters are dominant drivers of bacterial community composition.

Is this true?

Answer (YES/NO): NO